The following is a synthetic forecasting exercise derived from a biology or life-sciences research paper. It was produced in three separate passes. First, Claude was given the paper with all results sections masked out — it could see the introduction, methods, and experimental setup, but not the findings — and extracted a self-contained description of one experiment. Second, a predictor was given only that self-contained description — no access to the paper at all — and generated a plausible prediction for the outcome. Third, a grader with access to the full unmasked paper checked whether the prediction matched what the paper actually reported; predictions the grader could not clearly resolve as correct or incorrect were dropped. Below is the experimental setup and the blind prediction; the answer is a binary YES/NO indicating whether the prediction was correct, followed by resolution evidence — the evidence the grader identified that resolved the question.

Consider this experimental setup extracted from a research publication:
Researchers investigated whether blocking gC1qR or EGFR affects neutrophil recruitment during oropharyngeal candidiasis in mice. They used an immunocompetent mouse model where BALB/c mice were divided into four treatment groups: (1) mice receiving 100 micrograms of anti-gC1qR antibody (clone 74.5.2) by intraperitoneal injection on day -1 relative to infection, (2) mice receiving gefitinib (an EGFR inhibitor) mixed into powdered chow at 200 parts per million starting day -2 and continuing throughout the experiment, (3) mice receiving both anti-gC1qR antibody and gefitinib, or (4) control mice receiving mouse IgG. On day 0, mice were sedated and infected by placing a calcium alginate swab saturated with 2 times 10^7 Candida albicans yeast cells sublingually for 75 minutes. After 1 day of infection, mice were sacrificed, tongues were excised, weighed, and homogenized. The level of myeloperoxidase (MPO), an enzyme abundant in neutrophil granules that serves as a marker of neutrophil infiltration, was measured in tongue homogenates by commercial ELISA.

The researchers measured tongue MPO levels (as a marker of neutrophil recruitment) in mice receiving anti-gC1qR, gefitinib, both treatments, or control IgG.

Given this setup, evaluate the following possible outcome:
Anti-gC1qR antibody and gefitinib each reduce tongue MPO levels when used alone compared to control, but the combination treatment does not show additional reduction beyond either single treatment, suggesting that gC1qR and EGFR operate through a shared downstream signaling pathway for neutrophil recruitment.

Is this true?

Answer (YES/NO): NO